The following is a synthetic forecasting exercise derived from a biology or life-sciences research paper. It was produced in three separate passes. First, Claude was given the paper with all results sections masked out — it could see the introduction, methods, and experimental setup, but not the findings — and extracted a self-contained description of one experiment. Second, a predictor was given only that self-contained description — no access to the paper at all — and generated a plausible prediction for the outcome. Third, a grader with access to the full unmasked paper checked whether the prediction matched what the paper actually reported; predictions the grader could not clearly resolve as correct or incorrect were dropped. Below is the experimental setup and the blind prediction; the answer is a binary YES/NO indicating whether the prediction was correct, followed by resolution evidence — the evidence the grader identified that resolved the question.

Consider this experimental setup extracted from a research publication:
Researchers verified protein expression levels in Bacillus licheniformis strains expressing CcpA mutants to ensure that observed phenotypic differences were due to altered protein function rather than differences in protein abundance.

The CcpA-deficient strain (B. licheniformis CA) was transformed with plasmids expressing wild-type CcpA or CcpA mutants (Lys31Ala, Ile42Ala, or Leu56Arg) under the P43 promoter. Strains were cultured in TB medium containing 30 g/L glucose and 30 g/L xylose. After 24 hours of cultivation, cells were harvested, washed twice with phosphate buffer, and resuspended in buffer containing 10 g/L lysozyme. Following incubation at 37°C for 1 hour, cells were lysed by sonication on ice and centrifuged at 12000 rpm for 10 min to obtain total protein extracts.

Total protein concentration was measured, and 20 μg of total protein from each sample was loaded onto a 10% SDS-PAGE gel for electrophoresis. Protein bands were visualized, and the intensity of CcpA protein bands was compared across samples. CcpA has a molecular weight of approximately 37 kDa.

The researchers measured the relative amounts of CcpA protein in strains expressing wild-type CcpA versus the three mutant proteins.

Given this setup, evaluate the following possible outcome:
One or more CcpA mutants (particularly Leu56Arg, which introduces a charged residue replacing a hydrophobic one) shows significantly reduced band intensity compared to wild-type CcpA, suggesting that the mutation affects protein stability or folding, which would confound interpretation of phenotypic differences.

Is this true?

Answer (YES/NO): NO